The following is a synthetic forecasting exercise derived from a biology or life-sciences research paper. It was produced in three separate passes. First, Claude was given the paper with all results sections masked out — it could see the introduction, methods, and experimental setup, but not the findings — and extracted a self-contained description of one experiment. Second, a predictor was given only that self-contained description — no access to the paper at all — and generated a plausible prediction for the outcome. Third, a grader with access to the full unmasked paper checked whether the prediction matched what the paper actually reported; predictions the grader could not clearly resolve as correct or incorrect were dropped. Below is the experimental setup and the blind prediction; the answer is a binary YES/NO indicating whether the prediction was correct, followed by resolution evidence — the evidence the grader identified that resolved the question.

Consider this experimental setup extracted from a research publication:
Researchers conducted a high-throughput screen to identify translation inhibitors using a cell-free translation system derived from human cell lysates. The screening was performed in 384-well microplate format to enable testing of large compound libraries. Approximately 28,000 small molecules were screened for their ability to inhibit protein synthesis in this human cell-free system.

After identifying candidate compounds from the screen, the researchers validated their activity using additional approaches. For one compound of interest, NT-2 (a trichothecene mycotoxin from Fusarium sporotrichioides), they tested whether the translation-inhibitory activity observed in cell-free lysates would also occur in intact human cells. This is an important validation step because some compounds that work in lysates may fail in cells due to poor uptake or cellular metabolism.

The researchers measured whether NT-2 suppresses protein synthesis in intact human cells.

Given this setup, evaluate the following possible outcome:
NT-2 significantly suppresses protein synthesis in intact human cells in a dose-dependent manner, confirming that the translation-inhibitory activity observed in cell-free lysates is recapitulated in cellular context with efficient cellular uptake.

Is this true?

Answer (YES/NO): YES